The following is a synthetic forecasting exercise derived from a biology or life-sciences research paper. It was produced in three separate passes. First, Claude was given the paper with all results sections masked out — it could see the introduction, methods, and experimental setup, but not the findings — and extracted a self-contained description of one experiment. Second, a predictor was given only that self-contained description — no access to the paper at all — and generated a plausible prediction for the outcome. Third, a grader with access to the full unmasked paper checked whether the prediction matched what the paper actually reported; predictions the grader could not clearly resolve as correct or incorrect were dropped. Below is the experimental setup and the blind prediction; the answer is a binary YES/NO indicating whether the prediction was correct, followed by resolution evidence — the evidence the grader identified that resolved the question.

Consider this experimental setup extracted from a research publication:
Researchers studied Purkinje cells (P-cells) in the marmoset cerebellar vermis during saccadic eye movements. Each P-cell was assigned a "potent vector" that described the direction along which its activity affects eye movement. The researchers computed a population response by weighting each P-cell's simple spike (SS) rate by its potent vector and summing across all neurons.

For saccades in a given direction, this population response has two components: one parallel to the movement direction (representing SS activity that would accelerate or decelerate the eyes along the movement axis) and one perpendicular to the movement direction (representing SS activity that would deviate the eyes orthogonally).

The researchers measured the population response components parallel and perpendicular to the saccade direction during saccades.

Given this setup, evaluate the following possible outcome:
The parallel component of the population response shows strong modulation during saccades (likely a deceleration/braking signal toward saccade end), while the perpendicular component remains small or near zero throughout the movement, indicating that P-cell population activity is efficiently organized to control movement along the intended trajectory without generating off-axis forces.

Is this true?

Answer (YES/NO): YES